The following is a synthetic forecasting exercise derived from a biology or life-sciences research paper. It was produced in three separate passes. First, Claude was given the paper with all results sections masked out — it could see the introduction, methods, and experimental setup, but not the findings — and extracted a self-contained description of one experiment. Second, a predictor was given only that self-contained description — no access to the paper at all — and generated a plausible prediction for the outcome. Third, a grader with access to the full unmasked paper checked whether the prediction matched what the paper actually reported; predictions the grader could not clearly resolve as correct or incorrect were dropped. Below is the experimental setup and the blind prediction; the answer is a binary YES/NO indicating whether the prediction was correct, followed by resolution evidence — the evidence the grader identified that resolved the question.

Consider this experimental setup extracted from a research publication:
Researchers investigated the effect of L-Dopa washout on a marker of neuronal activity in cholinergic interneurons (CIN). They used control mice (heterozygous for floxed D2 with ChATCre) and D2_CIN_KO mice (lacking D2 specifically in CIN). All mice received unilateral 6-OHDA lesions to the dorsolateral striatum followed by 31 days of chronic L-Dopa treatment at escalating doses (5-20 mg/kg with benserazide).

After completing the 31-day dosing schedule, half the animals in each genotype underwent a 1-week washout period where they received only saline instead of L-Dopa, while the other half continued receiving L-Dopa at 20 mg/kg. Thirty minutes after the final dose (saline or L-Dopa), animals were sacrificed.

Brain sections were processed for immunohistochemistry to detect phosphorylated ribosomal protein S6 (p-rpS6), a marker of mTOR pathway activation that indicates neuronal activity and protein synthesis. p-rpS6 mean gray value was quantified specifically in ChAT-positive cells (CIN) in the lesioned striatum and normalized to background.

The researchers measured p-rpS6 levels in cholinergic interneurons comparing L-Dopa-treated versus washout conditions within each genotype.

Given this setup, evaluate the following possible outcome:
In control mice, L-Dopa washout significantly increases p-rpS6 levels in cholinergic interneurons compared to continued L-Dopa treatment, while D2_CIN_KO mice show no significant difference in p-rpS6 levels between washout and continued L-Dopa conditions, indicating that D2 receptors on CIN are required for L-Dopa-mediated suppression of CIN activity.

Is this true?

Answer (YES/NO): NO